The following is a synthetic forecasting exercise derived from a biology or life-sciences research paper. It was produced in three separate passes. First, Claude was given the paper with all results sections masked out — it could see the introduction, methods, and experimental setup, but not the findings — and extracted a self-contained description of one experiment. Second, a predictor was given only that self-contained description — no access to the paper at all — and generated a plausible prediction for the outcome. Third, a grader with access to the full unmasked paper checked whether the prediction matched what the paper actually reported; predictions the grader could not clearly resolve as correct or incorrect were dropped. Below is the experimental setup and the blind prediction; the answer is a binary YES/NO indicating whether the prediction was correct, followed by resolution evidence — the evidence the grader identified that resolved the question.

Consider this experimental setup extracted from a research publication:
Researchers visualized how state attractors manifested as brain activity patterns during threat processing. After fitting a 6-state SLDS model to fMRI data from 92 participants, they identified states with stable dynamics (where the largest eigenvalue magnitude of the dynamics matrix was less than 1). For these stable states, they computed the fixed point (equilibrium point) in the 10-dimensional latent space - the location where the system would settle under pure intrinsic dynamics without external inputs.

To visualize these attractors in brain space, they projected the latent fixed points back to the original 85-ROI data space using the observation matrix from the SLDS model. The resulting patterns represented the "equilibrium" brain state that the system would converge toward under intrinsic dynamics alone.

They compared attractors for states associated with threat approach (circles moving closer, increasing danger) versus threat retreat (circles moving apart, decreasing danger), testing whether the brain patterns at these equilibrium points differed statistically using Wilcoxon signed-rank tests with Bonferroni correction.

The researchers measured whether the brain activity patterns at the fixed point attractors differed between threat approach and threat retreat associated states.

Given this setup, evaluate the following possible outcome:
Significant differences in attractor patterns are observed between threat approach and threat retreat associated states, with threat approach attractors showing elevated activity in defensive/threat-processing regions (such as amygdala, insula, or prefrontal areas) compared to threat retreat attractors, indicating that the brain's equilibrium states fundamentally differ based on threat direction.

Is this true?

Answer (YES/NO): YES